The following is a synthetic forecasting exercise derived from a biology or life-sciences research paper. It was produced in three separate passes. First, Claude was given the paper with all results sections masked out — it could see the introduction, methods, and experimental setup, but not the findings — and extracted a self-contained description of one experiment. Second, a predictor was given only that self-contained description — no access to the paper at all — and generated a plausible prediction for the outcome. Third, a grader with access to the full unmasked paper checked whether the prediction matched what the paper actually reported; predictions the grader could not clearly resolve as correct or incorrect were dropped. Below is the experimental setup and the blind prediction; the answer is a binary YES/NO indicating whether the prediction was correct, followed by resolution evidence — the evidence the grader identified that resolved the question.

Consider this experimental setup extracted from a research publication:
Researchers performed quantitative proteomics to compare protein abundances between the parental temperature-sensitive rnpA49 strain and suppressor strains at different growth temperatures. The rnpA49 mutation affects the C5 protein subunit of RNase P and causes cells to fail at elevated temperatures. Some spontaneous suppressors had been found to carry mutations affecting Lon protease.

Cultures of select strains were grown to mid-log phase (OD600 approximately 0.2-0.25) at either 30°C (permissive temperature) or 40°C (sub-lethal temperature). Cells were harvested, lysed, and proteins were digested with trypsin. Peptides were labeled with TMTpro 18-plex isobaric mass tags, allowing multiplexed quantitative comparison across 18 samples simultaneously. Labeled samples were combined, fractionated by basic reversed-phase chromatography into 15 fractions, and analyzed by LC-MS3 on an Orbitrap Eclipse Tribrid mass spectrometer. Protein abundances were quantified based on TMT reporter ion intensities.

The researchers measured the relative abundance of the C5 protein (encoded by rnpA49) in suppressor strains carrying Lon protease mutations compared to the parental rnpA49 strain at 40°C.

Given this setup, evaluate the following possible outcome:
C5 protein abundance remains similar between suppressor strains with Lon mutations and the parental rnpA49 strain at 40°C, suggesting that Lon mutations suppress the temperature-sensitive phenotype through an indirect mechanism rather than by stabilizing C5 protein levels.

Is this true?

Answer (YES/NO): NO